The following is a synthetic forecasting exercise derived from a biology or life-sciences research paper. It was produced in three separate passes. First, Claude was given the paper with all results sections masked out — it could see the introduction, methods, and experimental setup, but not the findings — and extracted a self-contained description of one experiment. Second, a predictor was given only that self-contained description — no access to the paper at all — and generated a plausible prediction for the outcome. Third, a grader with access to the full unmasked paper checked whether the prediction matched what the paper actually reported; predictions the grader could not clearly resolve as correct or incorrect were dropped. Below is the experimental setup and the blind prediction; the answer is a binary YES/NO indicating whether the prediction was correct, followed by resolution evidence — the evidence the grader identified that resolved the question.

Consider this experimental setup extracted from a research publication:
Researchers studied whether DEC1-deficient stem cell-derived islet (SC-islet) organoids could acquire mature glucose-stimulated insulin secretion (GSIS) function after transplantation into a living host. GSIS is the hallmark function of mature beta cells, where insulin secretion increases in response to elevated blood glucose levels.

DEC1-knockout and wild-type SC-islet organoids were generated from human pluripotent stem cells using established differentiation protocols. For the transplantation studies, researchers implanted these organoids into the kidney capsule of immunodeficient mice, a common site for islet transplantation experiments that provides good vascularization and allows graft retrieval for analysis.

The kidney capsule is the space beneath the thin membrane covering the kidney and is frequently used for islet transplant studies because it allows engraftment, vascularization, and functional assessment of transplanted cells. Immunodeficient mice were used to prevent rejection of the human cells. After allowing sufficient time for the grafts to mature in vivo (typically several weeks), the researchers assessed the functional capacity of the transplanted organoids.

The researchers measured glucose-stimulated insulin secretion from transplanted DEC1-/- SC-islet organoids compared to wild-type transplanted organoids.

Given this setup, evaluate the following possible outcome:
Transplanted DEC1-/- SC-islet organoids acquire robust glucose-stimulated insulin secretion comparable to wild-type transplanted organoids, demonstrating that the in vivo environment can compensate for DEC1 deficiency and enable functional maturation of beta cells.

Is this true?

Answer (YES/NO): NO